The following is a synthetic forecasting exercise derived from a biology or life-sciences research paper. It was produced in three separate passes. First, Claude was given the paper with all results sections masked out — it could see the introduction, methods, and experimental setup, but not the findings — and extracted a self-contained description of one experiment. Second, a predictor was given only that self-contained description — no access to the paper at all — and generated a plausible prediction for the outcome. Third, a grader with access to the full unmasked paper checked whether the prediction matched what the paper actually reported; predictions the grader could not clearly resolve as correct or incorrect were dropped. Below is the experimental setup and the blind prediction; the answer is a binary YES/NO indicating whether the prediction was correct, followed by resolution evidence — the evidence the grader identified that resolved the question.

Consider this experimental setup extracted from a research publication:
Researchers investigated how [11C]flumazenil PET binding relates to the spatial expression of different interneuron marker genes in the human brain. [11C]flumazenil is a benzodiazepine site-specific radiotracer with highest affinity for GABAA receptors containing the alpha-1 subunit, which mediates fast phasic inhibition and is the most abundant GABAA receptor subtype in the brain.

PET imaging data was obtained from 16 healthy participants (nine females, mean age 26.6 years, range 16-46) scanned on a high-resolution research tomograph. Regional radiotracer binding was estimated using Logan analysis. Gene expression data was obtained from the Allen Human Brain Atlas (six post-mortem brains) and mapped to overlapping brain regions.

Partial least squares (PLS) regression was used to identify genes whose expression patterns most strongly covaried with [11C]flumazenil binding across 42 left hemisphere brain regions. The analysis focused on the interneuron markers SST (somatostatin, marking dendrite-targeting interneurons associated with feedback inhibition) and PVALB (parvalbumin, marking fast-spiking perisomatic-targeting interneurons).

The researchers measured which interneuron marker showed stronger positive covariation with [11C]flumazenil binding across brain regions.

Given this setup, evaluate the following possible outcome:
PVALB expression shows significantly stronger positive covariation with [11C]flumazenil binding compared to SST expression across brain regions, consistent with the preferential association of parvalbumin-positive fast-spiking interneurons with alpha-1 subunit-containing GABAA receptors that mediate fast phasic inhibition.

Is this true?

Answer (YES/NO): YES